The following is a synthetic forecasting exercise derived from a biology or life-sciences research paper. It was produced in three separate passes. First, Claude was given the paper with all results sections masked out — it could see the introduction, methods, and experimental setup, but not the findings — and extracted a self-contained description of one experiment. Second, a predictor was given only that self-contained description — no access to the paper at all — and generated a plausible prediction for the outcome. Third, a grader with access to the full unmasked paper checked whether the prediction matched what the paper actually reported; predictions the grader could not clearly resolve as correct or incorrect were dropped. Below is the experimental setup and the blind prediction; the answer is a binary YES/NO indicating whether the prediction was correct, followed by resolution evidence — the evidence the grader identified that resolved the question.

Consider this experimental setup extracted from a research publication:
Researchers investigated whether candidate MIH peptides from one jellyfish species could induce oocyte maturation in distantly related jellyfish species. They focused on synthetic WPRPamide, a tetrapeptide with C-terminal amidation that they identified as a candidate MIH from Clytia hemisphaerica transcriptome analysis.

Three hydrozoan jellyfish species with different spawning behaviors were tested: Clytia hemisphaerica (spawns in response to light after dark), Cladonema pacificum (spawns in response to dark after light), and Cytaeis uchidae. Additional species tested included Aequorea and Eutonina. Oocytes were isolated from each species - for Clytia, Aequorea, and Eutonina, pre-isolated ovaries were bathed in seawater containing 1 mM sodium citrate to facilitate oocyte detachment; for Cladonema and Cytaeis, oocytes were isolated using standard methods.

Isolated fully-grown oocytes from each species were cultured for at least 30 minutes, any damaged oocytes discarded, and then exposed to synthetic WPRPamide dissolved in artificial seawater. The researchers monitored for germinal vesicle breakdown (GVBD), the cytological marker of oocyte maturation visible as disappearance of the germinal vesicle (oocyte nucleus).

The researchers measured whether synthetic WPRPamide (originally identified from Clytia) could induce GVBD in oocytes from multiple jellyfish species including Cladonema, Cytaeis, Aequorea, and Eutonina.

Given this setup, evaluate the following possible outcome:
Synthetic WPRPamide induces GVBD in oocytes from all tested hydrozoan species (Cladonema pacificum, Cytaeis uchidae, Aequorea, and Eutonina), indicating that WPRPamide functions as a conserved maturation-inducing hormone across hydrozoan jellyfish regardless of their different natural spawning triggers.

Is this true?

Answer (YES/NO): NO